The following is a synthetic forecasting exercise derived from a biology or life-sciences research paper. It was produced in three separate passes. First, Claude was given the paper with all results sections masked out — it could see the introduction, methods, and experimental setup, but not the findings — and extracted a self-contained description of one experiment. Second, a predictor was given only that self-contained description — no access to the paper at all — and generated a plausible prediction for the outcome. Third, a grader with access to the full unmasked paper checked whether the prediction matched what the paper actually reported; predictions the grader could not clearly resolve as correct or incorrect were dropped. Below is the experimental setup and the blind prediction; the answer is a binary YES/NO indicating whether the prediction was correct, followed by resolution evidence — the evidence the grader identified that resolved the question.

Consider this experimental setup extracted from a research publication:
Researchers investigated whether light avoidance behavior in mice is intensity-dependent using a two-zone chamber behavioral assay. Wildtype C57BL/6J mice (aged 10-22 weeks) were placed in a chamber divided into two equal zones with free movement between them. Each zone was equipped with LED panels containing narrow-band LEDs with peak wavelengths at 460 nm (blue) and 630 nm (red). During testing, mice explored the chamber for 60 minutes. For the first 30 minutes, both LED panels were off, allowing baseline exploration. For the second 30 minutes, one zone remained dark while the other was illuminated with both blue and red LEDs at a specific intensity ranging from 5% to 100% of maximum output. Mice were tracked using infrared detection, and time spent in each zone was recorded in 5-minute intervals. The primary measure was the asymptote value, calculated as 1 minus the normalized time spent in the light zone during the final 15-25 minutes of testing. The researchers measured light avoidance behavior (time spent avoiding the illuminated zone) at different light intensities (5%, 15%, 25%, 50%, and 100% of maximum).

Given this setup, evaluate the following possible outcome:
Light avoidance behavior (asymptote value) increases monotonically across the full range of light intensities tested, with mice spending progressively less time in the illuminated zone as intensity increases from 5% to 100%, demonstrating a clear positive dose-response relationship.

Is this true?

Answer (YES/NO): NO